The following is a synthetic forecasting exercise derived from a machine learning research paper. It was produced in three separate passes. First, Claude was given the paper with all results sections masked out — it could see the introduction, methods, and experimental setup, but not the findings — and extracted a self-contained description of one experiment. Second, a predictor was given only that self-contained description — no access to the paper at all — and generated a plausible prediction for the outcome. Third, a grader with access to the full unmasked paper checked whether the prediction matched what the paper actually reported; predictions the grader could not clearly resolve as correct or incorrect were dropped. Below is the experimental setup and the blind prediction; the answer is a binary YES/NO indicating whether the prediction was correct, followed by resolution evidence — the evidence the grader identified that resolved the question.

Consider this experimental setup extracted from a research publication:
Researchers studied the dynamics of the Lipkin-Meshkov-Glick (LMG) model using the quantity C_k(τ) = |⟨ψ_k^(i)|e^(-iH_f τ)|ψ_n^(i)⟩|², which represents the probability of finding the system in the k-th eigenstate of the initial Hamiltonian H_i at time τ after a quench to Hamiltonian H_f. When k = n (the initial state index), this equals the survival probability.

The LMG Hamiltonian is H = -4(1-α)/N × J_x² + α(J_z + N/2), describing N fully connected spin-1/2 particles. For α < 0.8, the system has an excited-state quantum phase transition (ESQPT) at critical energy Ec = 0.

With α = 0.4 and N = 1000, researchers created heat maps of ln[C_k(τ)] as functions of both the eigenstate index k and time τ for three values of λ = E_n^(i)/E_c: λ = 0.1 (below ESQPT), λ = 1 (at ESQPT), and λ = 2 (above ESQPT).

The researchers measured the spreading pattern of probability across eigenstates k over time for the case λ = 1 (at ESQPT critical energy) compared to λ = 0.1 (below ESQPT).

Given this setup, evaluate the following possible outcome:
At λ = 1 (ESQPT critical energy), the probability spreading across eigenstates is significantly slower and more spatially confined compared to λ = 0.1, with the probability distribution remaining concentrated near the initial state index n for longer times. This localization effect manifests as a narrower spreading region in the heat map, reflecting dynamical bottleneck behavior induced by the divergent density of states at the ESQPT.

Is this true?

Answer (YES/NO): NO